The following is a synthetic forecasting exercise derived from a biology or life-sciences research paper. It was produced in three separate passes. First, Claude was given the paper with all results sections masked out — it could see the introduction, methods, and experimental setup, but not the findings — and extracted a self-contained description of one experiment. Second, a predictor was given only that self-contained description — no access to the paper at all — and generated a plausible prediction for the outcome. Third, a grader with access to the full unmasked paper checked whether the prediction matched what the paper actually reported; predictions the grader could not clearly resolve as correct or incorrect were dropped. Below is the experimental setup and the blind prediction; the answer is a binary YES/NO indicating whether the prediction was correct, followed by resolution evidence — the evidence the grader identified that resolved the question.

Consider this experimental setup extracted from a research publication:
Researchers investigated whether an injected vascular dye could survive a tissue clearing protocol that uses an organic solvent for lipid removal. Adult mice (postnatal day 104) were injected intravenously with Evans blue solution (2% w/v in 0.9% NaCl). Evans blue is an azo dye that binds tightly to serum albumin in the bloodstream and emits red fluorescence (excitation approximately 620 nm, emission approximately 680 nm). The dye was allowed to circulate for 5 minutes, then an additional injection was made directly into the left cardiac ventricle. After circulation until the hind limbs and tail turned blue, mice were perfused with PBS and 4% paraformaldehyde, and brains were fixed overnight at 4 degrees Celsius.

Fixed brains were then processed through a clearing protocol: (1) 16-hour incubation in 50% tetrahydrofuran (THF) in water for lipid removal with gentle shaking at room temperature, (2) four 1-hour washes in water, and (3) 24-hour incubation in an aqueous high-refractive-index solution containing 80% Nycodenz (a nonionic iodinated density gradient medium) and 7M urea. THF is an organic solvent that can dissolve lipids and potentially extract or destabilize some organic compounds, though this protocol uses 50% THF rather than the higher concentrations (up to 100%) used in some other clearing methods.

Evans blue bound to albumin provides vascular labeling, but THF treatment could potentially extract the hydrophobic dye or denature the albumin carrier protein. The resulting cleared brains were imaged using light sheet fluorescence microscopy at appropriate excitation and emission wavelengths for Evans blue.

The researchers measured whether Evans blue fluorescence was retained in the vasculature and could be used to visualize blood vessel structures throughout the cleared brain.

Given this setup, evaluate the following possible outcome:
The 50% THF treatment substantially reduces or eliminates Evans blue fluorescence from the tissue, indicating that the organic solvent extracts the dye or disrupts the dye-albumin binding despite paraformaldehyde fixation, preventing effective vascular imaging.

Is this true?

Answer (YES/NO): NO